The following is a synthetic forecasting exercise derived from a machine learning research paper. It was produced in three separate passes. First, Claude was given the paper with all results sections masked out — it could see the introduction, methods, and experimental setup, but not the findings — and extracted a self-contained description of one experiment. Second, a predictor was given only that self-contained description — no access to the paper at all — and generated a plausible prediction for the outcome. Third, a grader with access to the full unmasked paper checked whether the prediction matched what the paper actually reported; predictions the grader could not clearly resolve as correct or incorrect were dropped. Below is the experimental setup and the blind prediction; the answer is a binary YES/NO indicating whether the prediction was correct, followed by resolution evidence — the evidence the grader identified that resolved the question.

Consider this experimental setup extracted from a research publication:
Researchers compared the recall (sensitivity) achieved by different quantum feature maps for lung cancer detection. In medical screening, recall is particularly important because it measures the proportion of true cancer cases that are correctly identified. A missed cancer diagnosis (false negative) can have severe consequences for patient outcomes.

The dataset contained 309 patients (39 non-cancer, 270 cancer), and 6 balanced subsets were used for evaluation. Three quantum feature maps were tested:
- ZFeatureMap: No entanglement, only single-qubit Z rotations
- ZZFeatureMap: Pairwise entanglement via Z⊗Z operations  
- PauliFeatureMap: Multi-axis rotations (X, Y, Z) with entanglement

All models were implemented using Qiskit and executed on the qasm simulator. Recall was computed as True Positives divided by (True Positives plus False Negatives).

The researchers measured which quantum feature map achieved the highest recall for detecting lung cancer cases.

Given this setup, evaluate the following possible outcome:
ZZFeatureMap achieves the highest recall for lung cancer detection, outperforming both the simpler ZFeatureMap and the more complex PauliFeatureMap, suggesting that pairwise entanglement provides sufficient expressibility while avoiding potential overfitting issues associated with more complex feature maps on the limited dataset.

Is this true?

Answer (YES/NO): NO